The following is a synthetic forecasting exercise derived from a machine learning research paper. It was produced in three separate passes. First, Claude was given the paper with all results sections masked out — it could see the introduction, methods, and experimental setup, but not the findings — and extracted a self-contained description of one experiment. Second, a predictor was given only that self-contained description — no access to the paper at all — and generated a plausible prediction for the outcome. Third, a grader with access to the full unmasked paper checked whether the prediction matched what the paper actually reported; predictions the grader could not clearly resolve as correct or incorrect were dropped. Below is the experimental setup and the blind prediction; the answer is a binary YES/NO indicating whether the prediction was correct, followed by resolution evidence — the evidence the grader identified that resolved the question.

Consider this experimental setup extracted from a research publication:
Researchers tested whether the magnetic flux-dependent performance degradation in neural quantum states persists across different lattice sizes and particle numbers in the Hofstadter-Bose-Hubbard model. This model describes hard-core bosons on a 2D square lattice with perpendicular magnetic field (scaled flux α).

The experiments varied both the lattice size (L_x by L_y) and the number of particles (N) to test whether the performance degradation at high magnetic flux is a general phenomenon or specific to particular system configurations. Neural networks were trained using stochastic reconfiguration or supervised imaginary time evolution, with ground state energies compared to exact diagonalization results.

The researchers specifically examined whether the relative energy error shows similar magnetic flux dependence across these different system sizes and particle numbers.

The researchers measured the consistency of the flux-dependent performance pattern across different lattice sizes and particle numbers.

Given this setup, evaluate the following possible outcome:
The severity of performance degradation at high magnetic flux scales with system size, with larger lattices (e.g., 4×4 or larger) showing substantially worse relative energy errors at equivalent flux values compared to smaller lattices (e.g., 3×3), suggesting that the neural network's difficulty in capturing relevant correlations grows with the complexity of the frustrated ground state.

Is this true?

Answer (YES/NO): NO